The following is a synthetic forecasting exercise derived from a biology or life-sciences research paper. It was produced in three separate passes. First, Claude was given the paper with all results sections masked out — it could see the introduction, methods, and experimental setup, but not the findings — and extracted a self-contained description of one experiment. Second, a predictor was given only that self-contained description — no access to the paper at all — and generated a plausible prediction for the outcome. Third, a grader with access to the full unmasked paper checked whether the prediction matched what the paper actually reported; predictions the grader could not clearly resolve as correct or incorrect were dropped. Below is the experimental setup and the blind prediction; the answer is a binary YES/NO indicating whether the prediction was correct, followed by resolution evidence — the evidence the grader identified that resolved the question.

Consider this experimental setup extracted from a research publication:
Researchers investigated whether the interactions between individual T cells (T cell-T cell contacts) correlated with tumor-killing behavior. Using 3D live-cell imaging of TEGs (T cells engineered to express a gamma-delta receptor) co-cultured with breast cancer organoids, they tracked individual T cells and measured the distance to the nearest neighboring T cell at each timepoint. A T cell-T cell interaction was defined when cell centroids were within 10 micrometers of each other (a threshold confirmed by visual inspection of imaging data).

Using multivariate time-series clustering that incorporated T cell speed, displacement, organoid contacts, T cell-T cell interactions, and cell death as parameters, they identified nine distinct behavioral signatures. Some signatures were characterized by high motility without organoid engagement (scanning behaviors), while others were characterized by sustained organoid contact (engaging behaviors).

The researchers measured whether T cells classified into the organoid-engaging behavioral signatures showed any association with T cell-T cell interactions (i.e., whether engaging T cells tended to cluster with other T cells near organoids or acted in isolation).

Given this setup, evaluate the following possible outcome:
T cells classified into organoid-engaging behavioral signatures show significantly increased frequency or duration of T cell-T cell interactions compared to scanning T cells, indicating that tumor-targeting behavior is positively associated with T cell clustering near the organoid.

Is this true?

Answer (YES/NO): NO